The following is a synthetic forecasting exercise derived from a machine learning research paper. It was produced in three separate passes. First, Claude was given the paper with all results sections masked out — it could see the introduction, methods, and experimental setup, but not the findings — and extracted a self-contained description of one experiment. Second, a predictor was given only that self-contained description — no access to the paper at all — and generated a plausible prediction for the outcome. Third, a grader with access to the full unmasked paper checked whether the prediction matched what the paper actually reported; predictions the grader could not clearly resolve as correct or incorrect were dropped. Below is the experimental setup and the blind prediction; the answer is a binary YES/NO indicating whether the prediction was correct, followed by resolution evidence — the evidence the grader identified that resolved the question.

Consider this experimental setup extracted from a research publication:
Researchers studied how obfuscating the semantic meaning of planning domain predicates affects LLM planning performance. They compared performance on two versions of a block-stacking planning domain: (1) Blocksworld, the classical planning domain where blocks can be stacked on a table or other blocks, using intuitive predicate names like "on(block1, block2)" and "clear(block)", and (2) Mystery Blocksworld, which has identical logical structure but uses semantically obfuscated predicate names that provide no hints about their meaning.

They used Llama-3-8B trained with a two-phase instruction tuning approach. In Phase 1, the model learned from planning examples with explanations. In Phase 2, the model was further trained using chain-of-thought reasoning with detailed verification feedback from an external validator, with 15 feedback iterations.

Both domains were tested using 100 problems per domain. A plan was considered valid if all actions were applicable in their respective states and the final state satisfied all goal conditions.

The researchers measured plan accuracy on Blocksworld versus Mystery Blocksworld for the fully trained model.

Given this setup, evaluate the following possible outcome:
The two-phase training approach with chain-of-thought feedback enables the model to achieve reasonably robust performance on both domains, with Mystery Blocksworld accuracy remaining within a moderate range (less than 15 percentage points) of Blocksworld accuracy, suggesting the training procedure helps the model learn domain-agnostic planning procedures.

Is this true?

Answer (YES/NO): NO